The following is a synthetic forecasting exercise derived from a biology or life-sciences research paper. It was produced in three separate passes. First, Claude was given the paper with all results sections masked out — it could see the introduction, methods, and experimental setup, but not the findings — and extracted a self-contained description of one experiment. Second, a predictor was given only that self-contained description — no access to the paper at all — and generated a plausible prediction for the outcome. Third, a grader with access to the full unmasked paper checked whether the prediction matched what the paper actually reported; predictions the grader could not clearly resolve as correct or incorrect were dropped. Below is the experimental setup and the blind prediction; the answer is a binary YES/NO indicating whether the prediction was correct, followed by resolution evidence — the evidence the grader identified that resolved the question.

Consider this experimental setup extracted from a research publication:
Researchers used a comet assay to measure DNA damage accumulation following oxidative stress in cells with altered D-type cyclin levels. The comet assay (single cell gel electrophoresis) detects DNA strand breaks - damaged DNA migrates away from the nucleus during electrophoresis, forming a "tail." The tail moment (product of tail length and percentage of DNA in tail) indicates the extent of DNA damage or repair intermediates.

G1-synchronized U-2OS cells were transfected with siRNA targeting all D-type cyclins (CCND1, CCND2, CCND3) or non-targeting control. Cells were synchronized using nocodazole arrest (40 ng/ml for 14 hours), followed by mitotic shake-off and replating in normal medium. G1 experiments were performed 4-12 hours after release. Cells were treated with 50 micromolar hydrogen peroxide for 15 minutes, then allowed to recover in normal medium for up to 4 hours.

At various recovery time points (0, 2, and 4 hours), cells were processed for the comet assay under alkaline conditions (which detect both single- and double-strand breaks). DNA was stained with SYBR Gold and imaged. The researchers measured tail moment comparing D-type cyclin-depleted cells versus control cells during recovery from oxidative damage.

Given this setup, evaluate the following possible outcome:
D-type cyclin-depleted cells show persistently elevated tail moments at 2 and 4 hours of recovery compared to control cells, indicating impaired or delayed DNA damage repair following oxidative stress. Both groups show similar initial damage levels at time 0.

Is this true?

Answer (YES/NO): YES